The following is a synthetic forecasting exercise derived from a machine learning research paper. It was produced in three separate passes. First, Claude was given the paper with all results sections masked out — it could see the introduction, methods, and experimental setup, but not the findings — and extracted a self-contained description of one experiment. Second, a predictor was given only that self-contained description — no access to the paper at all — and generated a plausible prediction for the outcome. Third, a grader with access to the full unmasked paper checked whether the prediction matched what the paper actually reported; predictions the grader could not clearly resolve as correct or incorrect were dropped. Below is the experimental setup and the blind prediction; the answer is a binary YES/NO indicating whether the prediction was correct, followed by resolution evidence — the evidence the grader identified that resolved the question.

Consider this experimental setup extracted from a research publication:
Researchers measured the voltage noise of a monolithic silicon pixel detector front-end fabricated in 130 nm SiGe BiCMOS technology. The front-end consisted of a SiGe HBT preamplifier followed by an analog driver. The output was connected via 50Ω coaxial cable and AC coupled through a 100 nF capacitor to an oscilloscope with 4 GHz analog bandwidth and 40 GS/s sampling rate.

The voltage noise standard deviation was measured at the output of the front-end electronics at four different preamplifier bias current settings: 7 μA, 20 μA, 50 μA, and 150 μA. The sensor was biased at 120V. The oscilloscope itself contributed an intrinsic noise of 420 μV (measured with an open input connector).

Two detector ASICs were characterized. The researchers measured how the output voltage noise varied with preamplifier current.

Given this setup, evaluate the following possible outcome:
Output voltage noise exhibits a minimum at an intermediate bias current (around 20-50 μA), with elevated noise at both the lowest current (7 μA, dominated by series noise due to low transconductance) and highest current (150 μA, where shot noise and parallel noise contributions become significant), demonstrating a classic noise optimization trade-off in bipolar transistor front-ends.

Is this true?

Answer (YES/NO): NO